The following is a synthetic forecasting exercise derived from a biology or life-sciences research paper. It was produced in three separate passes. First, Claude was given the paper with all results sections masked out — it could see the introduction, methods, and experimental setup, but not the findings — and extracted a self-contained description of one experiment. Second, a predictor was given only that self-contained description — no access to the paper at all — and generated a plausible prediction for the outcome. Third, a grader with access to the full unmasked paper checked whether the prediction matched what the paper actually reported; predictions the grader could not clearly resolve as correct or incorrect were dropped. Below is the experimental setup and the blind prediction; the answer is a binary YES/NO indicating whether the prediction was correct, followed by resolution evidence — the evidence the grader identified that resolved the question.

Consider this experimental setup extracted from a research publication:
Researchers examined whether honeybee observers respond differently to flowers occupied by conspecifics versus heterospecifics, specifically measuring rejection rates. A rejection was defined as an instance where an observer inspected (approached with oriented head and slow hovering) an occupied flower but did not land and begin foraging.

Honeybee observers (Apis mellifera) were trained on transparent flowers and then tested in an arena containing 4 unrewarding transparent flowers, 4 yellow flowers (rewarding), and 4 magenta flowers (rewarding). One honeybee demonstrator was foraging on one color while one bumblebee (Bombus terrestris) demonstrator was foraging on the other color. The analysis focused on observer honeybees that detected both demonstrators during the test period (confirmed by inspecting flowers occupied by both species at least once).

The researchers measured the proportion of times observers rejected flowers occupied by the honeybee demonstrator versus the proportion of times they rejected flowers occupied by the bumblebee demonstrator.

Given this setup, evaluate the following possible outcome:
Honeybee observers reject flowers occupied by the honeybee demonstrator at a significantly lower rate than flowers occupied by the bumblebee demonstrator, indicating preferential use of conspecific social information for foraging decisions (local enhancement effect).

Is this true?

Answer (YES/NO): YES